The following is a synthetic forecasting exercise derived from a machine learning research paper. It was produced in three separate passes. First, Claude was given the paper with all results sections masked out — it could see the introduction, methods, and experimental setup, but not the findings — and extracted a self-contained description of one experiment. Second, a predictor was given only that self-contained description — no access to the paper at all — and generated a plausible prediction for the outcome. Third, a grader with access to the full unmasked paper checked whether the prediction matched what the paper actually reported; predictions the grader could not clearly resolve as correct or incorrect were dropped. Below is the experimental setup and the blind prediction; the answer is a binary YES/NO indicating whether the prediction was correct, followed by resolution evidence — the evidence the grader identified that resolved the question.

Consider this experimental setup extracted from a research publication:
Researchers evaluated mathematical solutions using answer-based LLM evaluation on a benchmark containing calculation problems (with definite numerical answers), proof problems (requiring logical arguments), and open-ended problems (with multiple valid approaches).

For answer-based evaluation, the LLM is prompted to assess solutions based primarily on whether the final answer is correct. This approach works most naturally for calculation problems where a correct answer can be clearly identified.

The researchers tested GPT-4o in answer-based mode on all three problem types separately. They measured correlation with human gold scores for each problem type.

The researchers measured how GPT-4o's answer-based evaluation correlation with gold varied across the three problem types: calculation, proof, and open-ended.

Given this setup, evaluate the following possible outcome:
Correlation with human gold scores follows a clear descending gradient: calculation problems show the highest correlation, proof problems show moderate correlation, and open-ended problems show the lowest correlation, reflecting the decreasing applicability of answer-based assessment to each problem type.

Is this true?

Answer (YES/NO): YES